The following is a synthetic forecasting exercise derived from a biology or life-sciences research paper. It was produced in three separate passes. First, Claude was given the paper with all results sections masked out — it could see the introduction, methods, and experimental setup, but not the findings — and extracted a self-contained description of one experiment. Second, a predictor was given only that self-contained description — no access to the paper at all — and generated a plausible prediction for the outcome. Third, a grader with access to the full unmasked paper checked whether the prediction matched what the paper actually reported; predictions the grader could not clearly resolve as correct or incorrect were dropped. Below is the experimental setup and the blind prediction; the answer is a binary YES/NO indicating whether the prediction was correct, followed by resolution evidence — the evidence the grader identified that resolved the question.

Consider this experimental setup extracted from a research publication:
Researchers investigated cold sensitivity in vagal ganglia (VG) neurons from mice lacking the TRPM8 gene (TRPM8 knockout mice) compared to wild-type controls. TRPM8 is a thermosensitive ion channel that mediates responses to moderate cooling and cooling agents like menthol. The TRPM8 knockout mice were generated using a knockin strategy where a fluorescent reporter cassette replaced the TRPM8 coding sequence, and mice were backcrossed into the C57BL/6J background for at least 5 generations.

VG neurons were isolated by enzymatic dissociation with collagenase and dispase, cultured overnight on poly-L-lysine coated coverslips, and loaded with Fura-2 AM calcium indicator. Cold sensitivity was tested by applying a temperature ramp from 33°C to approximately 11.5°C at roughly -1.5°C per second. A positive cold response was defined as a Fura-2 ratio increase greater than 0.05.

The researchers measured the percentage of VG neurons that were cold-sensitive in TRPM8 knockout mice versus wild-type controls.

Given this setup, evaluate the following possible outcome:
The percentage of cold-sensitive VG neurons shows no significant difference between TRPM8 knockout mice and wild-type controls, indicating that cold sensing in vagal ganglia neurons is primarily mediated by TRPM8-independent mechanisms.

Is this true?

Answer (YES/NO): YES